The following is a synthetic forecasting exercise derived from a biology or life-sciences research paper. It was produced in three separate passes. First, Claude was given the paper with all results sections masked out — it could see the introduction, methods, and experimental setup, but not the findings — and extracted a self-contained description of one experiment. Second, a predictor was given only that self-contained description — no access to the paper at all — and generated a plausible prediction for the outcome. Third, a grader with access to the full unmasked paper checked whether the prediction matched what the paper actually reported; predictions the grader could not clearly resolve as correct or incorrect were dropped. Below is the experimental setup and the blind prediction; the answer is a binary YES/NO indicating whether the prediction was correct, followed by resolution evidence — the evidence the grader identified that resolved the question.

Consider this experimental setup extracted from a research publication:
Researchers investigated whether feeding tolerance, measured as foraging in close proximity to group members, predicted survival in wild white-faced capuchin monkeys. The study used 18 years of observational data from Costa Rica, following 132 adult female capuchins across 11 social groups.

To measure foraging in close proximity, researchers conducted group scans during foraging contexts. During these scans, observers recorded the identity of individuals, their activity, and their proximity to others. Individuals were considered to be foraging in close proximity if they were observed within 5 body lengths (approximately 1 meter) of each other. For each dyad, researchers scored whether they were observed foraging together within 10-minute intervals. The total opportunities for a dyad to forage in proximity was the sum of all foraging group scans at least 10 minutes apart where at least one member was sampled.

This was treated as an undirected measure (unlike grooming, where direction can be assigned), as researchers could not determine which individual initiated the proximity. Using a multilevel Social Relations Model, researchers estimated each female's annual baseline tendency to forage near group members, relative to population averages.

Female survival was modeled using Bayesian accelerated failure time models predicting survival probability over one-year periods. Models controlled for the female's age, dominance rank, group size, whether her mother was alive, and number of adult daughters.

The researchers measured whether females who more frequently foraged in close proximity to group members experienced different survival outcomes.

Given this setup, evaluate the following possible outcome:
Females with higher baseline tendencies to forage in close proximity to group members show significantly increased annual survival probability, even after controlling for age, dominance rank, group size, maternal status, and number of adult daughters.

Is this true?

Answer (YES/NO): NO